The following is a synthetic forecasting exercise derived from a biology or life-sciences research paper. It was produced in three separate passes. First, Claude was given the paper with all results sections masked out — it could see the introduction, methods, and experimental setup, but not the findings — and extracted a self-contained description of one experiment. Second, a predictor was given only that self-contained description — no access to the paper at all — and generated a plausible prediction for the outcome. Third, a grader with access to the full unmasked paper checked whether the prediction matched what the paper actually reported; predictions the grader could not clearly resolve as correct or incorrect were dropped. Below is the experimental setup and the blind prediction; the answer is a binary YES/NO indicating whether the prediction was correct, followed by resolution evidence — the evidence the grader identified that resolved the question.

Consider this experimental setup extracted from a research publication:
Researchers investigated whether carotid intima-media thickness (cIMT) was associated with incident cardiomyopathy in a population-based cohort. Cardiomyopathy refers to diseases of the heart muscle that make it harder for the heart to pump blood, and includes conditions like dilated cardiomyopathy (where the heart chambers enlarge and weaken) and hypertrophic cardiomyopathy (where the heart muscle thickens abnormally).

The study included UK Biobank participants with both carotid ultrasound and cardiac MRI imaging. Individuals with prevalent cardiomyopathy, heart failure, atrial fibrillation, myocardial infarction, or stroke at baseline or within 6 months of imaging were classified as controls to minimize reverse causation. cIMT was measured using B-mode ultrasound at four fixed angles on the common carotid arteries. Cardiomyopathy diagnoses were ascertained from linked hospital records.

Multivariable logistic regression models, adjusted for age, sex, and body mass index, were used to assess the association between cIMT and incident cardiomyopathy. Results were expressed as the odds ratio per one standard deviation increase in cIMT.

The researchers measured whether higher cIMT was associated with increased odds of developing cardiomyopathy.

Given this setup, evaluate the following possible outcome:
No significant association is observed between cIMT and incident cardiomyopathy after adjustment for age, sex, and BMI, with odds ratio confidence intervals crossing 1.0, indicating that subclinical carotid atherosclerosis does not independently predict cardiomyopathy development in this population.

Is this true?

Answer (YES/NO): YES